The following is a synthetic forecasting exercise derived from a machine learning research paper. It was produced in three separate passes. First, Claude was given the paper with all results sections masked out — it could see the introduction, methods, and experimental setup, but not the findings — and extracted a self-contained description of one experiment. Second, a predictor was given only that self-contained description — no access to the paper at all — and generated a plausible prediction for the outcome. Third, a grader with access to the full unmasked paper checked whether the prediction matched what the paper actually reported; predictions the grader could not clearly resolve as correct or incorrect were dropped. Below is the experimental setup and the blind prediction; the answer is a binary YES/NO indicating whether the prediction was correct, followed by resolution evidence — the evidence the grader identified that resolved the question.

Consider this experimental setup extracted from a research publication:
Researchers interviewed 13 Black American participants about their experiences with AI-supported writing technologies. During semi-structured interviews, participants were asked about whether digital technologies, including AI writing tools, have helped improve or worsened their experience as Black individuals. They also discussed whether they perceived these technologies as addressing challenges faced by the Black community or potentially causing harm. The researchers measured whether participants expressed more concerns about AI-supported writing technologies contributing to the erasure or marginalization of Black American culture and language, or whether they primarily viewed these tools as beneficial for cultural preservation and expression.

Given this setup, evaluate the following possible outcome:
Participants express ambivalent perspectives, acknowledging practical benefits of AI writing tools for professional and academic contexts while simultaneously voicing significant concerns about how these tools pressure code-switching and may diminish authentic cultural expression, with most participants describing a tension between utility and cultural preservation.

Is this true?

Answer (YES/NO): YES